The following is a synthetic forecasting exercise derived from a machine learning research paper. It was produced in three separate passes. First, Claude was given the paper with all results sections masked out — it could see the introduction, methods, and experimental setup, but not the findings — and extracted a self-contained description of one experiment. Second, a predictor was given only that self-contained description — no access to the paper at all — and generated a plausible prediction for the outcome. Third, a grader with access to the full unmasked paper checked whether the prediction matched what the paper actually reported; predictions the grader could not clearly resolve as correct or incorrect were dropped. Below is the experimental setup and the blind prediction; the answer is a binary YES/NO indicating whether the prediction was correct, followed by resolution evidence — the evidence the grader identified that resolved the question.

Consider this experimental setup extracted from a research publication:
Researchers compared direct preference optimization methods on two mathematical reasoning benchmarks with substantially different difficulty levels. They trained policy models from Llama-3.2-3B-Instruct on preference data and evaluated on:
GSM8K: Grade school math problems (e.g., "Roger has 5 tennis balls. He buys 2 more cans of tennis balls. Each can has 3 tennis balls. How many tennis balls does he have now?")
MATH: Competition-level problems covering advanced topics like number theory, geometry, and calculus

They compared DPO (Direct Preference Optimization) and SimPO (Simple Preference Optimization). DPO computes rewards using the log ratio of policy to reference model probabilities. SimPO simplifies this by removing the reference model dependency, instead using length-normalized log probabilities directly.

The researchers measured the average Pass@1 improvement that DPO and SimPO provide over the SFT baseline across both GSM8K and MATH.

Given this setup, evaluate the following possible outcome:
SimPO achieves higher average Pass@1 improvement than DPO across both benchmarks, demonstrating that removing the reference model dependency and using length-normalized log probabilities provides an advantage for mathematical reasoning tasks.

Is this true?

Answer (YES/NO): NO